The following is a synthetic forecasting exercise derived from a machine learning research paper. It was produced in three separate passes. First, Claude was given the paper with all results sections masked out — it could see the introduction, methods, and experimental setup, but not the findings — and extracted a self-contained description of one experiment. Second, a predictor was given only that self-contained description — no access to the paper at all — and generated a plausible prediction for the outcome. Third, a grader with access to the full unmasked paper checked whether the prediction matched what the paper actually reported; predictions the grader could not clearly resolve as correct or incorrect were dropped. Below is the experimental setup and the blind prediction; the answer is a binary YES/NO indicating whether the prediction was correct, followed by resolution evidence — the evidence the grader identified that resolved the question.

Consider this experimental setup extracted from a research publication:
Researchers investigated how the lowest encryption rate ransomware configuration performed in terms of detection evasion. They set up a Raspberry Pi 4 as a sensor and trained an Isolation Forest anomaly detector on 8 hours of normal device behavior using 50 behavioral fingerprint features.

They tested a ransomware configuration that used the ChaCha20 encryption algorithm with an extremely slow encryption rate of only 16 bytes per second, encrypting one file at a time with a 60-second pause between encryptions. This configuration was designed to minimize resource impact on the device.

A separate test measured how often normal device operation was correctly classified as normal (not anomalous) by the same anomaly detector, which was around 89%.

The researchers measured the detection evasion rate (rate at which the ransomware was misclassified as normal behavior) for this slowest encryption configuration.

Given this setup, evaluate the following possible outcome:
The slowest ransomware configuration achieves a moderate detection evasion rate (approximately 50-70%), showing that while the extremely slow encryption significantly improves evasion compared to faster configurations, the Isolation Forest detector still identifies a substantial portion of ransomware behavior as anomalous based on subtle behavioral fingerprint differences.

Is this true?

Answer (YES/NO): NO